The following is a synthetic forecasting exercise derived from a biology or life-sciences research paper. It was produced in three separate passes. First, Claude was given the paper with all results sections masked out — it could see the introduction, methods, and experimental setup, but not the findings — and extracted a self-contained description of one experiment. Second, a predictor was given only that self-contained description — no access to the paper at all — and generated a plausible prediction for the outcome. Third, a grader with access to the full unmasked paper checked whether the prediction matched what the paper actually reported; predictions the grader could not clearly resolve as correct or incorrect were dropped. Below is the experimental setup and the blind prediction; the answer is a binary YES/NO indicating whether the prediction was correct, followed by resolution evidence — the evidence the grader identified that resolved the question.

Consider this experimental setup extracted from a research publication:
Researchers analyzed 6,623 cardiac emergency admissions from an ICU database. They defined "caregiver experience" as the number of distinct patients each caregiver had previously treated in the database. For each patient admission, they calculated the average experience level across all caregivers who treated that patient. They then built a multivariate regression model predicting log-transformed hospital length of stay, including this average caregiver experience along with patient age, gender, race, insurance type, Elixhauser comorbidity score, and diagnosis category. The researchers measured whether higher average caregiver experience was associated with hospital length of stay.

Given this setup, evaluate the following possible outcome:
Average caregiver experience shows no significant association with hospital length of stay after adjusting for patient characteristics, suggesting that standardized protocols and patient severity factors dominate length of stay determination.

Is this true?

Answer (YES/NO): NO